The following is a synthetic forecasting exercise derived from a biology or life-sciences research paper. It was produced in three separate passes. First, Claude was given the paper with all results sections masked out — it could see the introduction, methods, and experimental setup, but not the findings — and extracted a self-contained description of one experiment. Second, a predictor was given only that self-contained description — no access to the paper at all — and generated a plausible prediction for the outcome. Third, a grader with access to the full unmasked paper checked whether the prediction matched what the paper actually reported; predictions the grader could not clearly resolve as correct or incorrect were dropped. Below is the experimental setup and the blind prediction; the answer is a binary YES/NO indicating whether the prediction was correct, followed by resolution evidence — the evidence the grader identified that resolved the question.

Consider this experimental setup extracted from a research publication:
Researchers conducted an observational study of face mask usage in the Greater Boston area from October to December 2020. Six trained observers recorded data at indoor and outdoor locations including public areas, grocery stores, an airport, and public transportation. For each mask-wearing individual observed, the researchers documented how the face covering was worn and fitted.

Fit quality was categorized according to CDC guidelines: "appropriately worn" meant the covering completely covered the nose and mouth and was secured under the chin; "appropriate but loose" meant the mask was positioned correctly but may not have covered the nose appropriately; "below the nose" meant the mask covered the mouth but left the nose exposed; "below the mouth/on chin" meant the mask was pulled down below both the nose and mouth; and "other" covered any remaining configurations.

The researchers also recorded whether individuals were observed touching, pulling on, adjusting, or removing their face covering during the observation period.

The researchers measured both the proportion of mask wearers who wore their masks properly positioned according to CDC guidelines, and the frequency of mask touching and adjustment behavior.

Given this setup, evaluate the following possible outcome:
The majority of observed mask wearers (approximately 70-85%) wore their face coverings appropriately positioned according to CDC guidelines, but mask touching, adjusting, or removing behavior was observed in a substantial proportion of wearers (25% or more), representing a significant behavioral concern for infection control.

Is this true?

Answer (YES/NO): NO